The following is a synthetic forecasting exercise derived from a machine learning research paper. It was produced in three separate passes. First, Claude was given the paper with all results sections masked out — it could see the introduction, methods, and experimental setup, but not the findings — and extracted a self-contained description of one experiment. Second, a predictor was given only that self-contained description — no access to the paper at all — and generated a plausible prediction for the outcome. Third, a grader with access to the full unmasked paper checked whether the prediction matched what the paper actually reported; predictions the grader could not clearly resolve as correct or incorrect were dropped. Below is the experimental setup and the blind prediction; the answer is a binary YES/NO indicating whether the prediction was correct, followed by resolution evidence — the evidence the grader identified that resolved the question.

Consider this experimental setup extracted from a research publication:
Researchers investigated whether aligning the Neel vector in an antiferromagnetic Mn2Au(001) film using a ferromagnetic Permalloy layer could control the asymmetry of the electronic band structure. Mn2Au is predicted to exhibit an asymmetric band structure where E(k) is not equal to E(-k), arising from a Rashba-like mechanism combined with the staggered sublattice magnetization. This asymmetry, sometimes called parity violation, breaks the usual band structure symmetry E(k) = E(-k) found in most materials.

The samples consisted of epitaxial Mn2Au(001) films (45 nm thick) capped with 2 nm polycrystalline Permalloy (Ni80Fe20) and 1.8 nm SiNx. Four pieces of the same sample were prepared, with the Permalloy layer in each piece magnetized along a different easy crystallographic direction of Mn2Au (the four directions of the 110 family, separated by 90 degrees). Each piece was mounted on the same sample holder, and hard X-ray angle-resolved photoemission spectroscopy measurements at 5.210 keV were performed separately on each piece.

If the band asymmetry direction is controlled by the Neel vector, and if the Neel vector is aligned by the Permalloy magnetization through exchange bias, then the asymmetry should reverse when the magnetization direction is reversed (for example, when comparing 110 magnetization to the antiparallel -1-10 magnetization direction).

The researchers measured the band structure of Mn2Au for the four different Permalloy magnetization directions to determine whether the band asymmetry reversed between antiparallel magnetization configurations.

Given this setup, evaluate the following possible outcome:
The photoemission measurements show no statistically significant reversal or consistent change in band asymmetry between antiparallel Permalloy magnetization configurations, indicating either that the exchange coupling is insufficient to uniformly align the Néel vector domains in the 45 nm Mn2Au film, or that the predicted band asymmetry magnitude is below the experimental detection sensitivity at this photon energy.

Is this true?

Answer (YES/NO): NO